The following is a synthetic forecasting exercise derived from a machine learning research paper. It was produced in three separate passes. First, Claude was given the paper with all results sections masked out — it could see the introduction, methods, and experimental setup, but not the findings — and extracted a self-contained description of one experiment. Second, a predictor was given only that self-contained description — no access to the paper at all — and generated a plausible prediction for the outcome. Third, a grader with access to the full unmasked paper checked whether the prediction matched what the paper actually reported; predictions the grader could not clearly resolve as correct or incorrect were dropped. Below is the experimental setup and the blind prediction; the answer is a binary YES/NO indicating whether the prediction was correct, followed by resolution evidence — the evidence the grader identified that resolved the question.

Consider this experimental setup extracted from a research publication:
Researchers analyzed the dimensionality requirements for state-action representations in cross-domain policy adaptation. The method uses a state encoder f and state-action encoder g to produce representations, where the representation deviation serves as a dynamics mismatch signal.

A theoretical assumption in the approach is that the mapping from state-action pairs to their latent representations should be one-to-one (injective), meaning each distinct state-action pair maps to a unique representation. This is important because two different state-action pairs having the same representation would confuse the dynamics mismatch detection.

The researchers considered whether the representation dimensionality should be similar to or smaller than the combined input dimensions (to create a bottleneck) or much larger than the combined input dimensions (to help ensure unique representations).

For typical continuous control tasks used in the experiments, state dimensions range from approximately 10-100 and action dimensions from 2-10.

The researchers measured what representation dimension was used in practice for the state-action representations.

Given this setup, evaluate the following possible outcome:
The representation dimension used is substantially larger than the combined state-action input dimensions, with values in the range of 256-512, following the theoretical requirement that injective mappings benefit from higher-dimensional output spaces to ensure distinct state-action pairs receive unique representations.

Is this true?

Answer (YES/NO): YES